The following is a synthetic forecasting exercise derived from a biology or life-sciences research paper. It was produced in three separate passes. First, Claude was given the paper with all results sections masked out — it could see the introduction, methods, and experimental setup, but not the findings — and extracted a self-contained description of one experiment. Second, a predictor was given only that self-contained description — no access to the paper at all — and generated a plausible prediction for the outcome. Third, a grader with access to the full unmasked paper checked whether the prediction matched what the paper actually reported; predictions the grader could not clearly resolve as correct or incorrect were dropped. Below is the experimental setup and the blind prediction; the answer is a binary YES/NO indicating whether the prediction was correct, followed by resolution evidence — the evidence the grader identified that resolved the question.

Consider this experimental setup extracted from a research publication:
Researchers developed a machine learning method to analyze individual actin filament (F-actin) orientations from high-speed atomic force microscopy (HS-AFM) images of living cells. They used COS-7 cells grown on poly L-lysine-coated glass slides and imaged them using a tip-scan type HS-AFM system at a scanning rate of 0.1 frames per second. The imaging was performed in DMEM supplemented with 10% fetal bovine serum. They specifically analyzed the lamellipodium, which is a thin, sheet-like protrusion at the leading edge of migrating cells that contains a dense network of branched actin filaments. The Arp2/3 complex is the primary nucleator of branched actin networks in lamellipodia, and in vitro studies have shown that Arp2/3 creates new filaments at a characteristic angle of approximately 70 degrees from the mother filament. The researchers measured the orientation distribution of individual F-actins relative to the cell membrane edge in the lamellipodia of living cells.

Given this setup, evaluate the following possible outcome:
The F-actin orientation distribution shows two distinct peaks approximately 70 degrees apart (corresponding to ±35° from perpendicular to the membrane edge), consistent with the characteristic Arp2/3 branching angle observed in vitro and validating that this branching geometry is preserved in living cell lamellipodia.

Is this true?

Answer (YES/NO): YES